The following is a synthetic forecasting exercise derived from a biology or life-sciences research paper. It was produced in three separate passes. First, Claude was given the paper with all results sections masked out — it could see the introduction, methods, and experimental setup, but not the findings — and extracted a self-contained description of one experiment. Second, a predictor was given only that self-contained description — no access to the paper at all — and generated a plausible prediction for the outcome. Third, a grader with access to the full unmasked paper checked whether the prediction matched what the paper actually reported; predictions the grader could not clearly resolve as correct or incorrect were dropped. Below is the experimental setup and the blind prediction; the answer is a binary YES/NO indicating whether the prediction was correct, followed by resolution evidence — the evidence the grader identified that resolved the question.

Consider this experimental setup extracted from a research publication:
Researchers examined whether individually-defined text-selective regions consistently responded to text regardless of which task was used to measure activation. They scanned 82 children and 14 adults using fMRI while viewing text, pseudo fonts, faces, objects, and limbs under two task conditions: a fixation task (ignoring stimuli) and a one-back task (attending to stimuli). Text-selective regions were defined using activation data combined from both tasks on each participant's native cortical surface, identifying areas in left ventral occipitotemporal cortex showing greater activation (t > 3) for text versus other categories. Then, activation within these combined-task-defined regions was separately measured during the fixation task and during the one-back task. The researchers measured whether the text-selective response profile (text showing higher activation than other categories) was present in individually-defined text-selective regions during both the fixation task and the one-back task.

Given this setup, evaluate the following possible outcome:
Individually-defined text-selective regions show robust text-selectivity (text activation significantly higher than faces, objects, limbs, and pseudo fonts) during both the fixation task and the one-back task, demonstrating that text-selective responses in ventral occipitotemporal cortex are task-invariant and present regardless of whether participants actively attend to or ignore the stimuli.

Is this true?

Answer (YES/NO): NO